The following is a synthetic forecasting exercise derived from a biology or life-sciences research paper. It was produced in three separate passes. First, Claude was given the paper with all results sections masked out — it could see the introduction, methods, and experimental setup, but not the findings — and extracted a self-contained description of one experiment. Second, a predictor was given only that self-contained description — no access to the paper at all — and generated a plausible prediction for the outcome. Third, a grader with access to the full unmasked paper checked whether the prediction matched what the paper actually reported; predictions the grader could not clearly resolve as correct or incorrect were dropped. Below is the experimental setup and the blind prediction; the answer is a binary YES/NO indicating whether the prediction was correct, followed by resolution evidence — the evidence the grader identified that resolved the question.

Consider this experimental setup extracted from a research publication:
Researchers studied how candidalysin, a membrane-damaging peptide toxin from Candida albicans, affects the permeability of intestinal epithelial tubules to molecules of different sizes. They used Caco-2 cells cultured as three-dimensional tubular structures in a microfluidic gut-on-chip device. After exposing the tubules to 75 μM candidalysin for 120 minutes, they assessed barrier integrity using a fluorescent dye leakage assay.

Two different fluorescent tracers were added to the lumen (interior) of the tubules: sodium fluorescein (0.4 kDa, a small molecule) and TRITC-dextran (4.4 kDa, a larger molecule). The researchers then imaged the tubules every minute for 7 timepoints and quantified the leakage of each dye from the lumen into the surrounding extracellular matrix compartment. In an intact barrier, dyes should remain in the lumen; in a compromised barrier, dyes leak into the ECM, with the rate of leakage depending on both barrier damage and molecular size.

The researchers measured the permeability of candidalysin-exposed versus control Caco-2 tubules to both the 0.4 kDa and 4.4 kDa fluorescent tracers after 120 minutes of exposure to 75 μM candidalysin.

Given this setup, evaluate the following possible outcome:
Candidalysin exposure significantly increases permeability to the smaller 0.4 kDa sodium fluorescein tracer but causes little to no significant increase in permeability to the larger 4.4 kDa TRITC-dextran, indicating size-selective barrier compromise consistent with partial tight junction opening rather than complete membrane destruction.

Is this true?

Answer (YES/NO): NO